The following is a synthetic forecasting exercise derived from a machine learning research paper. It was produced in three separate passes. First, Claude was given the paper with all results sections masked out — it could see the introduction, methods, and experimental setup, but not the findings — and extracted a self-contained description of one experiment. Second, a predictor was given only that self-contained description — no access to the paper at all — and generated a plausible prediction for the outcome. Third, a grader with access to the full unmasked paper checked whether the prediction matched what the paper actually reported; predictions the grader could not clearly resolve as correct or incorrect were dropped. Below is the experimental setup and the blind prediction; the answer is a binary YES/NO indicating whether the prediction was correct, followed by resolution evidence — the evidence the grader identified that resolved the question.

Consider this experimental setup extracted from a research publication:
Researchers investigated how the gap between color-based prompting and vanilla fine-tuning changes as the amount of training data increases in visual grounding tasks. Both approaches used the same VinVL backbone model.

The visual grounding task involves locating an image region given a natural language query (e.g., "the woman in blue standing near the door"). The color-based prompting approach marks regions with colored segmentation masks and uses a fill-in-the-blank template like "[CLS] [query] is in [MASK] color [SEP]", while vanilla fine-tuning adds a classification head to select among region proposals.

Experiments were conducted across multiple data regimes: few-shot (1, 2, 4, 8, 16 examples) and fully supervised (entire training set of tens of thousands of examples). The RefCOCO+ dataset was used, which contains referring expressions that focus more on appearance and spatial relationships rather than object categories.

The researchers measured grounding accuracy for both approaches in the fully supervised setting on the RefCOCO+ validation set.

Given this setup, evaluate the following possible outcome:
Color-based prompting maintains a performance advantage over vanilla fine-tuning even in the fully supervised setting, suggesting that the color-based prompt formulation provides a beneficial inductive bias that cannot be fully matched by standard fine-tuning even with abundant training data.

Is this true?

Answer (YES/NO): NO